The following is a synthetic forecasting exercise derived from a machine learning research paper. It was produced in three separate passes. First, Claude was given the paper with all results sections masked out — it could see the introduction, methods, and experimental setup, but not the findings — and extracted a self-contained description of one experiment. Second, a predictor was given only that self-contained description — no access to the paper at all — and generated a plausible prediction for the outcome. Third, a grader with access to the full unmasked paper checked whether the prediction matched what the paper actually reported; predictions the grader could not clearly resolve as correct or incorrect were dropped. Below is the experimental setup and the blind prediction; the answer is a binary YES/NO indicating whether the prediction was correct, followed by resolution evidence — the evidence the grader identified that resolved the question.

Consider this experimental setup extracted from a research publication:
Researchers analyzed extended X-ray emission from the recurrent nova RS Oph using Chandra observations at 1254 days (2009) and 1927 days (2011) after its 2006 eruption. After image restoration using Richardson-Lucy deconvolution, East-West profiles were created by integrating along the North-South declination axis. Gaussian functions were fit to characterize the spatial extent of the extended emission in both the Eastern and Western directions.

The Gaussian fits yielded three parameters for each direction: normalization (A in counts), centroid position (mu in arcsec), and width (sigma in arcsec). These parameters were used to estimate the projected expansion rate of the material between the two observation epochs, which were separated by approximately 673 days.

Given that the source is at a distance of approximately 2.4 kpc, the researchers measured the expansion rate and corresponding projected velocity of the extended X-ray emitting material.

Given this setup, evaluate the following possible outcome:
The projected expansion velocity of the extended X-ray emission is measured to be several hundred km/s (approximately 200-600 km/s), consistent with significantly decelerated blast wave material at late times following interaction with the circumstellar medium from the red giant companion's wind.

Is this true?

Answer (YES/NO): NO